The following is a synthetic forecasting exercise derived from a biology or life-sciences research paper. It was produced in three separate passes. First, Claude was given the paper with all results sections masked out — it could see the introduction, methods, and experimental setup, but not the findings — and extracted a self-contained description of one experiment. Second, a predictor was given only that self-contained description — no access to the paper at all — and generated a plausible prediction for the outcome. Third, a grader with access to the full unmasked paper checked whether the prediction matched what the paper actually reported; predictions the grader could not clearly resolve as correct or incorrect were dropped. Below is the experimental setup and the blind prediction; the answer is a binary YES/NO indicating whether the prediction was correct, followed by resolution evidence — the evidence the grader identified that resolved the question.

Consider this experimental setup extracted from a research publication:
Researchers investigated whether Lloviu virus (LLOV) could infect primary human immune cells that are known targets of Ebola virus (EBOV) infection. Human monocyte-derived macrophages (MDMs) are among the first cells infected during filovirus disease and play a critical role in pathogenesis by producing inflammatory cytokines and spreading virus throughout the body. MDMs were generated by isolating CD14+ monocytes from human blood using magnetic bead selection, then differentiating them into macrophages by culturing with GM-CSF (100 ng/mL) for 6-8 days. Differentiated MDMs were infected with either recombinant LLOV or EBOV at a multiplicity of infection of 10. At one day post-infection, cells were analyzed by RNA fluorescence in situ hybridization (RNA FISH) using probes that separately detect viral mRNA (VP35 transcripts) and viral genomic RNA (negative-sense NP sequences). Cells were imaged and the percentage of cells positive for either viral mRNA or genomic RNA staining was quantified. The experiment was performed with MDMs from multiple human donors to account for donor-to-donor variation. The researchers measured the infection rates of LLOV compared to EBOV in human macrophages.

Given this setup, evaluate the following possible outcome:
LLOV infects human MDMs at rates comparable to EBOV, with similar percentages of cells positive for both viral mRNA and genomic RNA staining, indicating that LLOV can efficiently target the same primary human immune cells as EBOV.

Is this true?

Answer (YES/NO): YES